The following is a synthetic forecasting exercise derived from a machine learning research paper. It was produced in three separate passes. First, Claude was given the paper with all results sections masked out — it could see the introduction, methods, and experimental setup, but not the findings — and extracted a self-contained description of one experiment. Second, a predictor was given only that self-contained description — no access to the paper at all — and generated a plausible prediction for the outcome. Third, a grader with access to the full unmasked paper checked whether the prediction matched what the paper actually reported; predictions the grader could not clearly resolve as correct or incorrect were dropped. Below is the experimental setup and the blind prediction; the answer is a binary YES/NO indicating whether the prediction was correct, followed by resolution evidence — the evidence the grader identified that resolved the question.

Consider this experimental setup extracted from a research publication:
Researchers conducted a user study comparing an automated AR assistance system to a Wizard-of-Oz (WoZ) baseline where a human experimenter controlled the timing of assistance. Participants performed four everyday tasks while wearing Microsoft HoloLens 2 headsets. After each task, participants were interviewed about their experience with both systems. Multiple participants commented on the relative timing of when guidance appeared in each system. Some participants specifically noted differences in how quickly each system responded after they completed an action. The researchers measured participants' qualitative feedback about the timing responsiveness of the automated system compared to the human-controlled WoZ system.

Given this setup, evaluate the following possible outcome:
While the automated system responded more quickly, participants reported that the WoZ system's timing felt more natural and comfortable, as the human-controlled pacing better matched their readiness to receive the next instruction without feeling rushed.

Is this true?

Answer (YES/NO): NO